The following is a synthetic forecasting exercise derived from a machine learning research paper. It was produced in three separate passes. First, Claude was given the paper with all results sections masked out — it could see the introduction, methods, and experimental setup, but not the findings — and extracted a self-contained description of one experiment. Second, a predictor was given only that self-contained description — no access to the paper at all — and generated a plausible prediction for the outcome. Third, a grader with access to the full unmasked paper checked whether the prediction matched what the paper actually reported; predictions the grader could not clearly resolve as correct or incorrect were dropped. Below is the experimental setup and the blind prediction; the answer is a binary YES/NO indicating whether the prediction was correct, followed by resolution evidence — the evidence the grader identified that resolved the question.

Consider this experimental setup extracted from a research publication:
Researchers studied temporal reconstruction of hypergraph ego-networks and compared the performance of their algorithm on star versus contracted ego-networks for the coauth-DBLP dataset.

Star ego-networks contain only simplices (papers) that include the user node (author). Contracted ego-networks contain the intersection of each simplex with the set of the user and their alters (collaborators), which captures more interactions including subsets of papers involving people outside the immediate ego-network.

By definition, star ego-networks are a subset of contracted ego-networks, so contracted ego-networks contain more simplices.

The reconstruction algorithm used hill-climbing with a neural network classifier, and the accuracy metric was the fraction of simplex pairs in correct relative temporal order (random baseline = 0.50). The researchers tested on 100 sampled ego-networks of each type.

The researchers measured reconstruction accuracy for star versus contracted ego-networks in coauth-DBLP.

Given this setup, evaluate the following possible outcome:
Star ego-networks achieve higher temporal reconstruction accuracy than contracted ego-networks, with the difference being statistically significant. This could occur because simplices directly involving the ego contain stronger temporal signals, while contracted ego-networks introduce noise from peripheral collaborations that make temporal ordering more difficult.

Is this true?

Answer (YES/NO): NO